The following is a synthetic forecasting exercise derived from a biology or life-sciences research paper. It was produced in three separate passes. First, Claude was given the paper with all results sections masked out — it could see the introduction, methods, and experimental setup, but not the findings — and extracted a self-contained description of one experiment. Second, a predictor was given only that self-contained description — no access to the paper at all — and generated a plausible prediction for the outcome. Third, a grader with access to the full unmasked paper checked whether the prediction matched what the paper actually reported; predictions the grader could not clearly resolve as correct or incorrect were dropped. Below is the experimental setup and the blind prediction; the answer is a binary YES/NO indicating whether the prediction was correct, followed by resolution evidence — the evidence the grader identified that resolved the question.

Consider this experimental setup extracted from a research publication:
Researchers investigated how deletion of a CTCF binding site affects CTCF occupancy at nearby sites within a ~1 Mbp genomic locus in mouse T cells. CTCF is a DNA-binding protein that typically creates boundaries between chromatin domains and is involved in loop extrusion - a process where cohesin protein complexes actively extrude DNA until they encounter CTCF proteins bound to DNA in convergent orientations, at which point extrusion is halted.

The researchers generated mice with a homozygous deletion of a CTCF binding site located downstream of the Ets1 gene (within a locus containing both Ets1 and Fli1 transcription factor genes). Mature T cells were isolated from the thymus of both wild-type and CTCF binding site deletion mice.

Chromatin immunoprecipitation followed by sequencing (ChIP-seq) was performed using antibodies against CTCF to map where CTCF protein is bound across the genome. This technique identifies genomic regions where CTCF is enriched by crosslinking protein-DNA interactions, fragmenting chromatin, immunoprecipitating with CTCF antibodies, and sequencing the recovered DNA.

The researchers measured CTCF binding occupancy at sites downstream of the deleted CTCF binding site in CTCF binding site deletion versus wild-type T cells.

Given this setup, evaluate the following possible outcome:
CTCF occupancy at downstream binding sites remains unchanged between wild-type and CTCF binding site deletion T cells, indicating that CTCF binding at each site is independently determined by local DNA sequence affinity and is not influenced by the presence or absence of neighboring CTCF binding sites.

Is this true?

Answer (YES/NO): NO